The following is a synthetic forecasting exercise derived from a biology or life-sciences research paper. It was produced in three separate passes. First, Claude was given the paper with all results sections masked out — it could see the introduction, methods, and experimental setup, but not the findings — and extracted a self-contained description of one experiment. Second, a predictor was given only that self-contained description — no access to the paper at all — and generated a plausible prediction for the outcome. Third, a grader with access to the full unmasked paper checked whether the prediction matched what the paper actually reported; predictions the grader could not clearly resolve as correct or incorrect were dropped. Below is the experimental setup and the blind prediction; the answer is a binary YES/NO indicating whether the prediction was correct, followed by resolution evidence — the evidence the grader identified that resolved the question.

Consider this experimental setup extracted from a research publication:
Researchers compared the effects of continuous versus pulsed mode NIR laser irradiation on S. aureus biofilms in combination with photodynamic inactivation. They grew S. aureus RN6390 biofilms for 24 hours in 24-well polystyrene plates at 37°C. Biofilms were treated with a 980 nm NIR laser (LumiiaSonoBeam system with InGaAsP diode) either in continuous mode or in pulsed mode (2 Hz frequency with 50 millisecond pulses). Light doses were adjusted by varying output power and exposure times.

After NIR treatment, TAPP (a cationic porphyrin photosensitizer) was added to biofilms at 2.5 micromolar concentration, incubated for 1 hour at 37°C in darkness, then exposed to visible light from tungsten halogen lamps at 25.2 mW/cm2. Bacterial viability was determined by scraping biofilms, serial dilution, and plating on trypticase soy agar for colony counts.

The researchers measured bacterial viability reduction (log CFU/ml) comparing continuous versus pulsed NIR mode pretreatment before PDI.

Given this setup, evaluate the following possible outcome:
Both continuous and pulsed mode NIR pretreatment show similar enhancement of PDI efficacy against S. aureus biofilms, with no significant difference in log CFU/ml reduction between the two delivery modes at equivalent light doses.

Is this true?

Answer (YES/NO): NO